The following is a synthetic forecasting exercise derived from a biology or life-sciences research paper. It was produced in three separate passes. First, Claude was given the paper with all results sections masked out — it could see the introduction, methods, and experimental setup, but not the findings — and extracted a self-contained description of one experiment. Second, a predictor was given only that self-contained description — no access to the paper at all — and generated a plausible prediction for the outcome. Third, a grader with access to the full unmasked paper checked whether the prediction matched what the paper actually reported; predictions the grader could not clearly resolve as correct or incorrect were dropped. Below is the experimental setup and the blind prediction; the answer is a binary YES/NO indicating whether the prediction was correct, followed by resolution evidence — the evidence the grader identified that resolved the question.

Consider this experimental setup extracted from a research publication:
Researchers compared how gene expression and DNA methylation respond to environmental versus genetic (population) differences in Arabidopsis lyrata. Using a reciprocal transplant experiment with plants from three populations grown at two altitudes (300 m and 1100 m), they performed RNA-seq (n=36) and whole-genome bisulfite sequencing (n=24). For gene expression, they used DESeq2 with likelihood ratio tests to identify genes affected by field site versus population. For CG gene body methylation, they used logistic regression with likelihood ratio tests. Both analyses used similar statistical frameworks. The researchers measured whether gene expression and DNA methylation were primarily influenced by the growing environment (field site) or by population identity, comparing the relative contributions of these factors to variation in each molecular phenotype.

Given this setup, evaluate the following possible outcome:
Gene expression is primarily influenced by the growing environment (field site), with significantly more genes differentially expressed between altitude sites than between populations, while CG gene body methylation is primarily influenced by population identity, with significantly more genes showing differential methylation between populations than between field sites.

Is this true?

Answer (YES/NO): YES